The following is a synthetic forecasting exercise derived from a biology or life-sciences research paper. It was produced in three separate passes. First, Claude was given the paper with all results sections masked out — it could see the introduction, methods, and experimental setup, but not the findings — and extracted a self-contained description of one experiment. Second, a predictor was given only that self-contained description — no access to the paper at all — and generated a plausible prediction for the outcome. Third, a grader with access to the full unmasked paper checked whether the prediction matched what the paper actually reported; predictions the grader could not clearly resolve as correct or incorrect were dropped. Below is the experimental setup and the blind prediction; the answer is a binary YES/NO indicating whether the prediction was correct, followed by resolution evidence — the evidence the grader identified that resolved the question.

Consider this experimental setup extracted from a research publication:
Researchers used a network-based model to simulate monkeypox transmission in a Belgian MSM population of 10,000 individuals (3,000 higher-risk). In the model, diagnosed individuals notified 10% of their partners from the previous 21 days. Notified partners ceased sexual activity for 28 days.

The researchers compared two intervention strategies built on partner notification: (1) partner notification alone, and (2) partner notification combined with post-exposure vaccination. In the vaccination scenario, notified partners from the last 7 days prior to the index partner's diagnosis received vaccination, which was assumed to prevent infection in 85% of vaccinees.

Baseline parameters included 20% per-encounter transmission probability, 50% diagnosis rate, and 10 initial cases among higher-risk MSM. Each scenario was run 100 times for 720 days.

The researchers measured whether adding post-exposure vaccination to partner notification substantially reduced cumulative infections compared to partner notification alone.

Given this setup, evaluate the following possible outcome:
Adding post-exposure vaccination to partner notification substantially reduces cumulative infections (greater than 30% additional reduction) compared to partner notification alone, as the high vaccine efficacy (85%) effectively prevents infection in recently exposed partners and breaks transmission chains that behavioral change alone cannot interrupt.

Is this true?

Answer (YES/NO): NO